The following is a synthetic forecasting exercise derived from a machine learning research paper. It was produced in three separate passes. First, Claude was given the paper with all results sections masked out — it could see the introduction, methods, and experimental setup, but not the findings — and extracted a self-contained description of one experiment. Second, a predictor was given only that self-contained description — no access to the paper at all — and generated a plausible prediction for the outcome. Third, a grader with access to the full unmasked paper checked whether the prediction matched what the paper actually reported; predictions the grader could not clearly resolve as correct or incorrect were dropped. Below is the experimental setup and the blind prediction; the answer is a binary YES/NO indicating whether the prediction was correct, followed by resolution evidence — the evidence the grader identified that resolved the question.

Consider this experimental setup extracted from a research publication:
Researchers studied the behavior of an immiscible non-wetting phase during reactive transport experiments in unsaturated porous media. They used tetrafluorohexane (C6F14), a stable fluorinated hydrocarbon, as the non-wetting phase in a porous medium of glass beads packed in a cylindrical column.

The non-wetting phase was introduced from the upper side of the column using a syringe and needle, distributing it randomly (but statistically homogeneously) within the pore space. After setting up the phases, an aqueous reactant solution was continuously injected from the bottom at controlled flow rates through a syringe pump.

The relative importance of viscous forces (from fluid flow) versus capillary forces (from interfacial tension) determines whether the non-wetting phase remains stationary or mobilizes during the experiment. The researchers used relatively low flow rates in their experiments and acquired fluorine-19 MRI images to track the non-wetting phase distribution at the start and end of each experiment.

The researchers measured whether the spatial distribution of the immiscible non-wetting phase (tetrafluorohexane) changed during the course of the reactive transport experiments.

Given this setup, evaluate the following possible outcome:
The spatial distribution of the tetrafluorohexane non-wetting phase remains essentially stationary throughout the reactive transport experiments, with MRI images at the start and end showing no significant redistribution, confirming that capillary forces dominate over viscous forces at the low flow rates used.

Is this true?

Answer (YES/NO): YES